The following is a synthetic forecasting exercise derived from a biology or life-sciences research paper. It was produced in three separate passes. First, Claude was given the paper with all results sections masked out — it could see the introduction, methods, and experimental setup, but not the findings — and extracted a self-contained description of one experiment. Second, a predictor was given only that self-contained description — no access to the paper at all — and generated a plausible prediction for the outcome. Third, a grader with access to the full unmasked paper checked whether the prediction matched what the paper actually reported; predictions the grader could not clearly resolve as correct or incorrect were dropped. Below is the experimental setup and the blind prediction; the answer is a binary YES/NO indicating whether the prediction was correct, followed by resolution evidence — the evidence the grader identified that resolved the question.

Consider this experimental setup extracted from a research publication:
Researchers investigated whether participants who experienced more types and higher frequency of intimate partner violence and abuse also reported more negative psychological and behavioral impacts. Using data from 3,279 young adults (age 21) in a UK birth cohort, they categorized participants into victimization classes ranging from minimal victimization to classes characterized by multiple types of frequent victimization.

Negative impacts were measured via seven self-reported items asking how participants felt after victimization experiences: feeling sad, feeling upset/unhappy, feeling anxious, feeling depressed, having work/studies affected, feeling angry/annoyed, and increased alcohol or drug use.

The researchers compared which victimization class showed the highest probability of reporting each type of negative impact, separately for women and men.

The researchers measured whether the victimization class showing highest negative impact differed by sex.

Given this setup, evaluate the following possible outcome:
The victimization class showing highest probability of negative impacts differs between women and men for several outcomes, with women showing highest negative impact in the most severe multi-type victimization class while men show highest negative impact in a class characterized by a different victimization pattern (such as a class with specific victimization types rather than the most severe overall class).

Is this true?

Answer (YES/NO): YES